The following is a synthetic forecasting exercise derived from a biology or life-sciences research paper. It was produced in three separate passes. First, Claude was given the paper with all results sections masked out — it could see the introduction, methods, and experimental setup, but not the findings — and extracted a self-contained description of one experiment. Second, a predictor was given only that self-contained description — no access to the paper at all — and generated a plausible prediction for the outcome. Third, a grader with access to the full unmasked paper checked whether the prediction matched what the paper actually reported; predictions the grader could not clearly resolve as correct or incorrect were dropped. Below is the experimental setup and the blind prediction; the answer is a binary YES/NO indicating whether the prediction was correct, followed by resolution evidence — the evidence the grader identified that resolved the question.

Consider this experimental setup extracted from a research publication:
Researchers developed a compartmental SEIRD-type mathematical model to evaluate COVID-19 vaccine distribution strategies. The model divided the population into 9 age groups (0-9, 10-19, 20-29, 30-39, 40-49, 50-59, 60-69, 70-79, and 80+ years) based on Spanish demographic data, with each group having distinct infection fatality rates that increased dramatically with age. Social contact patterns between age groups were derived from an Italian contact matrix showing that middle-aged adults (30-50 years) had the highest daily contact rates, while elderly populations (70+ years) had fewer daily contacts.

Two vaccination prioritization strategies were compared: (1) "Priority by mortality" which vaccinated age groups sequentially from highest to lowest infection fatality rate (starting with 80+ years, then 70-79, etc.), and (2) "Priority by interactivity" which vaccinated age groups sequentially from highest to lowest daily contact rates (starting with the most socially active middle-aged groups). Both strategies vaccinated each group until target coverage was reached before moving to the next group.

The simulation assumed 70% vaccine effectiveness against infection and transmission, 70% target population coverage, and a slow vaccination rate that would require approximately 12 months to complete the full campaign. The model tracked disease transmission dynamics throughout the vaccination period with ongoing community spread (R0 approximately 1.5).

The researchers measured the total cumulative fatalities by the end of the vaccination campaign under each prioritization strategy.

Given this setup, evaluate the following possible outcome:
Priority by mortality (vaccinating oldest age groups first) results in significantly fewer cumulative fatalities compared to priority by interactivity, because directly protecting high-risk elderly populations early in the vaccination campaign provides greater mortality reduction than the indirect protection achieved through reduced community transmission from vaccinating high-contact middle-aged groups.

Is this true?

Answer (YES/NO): NO